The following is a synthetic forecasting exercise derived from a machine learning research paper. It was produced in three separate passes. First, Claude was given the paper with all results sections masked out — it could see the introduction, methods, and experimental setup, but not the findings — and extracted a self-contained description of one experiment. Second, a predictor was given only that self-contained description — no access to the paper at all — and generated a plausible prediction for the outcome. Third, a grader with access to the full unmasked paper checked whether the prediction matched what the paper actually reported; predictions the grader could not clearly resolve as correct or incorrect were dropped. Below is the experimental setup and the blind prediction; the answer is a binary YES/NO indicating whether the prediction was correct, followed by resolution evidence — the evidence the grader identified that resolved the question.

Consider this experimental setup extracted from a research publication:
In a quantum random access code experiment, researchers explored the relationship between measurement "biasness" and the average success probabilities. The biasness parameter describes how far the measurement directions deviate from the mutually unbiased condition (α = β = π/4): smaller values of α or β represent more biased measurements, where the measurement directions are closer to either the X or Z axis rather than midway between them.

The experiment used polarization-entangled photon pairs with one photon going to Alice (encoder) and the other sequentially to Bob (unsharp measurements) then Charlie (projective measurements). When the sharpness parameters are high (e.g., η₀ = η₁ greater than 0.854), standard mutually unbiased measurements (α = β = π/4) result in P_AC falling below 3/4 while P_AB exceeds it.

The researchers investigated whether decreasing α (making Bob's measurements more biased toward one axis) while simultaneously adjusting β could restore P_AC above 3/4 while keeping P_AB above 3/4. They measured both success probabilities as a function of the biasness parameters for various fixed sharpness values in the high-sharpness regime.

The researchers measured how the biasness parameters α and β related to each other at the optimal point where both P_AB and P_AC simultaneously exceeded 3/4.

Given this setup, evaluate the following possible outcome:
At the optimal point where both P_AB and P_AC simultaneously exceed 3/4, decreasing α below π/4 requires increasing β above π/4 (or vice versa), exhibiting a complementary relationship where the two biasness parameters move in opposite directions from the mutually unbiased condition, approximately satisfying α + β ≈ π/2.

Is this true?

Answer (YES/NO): NO